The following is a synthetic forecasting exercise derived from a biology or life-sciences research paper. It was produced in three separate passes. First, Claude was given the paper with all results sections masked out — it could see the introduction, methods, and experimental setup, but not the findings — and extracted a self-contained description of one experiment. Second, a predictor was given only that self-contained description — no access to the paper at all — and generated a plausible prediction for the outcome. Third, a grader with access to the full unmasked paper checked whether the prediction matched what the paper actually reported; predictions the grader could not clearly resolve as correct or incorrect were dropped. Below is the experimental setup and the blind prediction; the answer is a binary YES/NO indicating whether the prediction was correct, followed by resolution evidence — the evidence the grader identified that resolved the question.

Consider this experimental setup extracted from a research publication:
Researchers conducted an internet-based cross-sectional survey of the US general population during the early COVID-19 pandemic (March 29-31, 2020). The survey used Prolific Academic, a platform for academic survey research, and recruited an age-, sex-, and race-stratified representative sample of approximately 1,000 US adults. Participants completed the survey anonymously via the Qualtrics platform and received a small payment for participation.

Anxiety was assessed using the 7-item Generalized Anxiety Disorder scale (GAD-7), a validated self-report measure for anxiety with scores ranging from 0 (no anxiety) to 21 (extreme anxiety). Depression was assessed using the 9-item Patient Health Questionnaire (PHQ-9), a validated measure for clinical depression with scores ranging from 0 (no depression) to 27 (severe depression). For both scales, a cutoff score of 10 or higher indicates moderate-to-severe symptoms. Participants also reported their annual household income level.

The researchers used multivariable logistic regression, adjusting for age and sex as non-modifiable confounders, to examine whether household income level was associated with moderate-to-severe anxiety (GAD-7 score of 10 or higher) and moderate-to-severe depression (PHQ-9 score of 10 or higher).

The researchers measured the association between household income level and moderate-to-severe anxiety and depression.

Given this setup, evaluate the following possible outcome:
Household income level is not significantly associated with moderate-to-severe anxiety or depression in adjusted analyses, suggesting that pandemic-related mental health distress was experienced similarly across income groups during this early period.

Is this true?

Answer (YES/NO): YES